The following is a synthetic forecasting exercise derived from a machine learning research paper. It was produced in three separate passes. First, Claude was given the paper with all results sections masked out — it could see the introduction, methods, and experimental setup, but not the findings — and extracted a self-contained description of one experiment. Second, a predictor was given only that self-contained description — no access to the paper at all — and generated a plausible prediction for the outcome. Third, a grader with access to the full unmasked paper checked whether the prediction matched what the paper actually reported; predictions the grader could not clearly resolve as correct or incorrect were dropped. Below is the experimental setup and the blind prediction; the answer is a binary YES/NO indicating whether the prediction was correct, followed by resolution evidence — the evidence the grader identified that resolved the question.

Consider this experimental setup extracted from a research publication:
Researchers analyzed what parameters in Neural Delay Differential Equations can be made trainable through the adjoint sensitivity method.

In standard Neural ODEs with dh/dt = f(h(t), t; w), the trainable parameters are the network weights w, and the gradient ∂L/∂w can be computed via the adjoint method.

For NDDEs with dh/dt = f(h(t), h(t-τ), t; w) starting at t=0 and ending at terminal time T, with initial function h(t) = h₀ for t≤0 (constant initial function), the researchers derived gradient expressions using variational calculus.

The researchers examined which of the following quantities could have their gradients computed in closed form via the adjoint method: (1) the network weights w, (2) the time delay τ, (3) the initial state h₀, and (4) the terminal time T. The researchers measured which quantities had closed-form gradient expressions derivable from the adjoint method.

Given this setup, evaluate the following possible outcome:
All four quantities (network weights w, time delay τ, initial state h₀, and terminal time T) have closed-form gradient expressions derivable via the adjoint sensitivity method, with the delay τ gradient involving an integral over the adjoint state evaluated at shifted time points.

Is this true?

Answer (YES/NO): NO